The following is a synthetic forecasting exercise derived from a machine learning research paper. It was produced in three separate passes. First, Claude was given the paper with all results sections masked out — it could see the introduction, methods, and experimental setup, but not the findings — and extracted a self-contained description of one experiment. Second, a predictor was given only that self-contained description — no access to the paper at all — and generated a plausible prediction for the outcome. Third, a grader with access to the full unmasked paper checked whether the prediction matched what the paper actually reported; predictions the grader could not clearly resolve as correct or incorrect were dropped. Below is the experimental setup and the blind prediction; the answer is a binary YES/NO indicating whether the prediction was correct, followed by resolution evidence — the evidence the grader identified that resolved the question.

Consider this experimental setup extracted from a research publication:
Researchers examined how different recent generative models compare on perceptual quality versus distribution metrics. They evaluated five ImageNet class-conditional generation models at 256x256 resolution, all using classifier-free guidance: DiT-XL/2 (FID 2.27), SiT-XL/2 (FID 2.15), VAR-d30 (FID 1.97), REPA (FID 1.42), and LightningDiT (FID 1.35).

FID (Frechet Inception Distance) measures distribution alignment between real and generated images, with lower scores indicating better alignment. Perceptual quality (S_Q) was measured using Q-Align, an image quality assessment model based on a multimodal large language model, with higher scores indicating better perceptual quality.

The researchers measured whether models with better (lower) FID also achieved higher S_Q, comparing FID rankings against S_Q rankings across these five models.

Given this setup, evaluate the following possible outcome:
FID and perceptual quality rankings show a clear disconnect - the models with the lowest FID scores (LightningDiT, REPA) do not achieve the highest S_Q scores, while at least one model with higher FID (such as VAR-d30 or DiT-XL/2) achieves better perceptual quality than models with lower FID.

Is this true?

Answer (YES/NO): NO